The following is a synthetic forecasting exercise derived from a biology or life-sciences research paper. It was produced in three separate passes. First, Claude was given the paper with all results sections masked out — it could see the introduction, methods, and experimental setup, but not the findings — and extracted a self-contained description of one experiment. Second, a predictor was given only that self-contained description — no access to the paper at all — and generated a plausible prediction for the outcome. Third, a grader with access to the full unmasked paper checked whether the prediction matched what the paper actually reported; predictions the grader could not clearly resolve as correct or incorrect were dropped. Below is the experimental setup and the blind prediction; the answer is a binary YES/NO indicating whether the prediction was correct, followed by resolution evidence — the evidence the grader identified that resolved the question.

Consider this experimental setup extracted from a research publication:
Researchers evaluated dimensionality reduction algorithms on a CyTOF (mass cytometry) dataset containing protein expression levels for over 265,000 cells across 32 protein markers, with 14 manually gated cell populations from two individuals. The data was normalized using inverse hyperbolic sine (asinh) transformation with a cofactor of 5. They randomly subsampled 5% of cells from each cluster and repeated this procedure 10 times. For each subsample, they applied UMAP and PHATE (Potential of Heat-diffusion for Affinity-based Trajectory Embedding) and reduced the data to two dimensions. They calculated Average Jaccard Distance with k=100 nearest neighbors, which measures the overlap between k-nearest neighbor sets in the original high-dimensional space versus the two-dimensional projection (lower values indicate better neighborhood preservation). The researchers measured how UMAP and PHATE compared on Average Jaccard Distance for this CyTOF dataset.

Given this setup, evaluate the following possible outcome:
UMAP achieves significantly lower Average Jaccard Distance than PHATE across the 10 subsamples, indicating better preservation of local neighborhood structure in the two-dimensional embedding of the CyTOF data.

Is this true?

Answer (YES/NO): NO